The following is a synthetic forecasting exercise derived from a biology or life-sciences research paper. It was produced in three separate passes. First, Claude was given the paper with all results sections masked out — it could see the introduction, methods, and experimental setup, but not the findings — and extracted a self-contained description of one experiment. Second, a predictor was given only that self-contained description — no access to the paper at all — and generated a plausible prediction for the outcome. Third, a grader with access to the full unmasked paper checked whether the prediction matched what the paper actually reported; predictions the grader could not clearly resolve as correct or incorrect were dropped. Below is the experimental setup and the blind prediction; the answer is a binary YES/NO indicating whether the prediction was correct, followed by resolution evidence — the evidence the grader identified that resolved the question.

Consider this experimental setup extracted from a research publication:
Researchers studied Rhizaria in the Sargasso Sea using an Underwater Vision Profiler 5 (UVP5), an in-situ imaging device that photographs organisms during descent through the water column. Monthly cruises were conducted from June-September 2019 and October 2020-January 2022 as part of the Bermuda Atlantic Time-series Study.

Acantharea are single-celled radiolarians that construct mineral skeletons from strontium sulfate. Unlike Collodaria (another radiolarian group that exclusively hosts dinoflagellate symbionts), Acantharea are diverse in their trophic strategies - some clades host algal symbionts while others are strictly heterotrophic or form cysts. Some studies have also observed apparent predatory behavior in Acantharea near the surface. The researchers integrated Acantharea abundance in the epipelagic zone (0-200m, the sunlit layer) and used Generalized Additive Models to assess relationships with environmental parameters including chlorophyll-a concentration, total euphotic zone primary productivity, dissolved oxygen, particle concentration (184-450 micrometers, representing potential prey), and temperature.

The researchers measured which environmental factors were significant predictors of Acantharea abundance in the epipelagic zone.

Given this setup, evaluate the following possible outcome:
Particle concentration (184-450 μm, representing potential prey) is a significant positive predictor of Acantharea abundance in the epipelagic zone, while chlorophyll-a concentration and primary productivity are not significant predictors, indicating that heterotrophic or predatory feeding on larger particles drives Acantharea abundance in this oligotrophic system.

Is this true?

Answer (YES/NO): NO